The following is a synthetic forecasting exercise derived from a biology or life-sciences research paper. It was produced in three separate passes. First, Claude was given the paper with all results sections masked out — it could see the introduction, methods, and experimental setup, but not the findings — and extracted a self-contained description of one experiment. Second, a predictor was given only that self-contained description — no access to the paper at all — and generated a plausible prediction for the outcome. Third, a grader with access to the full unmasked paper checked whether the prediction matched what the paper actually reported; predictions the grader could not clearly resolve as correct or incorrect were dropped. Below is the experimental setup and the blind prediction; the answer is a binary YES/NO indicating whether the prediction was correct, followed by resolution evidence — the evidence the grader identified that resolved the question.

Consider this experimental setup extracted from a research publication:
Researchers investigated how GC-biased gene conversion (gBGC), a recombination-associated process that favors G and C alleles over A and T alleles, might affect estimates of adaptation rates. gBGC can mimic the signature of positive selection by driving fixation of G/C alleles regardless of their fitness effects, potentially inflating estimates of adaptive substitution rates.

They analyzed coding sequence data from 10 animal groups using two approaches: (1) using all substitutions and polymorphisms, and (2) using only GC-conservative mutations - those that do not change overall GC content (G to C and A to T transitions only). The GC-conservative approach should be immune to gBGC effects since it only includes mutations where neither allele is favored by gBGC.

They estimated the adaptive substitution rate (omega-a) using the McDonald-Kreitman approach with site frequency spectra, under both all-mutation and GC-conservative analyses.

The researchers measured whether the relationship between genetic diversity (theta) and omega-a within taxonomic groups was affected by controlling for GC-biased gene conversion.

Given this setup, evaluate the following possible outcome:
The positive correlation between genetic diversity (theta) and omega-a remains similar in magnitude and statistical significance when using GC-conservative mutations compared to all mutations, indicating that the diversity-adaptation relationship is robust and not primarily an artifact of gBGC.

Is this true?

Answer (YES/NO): NO